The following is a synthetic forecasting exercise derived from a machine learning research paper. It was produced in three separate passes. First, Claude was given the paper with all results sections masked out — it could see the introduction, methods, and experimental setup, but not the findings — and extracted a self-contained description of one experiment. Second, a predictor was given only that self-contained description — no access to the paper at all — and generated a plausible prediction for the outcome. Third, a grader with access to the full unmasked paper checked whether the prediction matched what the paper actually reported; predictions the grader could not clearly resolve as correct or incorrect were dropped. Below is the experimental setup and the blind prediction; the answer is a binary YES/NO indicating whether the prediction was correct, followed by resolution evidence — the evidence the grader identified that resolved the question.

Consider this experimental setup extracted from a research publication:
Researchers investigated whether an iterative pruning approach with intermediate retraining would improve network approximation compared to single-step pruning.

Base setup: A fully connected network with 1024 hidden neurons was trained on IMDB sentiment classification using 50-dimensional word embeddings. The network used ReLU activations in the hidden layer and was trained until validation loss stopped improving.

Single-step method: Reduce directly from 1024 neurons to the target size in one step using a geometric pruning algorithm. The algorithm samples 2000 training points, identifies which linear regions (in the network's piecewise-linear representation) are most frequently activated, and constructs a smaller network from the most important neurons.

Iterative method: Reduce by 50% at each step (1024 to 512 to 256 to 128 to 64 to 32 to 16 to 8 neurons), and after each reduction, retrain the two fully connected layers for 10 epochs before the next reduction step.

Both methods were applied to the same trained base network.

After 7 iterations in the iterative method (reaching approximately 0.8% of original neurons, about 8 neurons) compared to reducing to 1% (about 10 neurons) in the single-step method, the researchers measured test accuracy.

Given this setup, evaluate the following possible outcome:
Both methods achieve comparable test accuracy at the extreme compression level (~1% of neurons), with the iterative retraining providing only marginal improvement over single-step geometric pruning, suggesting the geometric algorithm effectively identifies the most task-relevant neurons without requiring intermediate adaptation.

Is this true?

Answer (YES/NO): NO